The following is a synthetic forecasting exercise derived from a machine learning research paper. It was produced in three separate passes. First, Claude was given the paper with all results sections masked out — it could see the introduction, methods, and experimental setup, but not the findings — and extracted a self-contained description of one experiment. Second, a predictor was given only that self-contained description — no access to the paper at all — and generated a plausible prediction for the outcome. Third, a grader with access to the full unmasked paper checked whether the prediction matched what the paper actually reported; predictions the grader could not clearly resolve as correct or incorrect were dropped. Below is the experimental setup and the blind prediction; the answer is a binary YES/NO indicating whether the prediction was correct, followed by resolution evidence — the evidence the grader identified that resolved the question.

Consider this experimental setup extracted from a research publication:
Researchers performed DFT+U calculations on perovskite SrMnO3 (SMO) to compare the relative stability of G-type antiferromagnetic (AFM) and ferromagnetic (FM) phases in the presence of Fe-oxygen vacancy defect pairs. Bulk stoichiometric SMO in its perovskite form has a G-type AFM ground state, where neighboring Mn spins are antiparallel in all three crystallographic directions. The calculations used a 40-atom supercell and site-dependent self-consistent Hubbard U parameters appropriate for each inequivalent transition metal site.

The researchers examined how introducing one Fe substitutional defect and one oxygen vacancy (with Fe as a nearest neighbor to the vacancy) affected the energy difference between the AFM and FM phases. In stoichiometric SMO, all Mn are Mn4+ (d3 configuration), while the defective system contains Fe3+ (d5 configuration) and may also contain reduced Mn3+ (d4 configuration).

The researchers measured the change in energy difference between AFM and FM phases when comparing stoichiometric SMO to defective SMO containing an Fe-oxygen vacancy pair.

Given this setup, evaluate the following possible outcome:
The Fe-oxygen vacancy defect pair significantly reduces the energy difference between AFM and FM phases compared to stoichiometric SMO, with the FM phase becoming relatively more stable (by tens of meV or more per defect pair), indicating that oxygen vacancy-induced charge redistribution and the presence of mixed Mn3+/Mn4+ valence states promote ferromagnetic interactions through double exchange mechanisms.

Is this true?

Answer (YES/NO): NO